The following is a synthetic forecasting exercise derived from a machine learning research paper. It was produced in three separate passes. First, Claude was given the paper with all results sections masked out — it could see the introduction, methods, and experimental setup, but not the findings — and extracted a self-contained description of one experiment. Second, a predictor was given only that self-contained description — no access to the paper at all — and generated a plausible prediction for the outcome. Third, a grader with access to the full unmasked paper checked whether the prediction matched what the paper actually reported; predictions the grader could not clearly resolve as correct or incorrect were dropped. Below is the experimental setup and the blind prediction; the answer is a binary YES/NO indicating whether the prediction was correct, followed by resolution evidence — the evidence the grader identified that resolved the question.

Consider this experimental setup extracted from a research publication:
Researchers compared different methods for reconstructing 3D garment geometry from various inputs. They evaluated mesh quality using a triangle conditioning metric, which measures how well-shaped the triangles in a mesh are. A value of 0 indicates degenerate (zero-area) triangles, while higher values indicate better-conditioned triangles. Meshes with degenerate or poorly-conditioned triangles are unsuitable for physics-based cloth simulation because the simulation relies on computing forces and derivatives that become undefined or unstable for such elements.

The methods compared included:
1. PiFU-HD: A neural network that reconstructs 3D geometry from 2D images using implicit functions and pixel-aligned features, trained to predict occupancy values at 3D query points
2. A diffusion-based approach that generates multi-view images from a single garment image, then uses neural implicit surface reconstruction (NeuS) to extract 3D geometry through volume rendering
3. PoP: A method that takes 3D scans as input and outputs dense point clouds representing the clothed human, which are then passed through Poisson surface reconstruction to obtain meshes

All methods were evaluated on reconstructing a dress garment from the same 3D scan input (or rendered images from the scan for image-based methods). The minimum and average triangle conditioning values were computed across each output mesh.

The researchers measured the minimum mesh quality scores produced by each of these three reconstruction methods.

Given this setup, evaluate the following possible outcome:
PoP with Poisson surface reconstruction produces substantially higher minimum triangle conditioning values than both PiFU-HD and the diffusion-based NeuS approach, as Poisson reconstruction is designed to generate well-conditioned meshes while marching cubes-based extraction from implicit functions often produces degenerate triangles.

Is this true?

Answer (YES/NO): NO